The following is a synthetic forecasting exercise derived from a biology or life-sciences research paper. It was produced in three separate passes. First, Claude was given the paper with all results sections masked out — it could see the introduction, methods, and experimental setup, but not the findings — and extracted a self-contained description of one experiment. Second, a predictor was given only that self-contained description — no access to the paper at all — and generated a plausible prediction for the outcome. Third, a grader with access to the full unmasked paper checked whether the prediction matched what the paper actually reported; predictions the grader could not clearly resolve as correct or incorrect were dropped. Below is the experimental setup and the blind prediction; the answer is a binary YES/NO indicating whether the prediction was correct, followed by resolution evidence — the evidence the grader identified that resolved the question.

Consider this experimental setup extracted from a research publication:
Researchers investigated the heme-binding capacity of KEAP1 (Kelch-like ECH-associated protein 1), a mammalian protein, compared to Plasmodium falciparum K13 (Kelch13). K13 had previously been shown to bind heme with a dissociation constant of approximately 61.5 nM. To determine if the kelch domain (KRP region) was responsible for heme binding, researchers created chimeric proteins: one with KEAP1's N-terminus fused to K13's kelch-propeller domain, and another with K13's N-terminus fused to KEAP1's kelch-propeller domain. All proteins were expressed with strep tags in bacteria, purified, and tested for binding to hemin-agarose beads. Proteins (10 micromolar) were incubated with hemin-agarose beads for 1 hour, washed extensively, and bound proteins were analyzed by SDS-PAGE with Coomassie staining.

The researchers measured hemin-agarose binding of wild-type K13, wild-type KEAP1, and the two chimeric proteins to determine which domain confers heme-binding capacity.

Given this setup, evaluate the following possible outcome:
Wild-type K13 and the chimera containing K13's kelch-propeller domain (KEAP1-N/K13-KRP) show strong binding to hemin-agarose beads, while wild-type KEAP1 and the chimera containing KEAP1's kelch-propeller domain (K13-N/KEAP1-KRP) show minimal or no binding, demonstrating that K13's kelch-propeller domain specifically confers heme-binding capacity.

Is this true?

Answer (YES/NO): NO